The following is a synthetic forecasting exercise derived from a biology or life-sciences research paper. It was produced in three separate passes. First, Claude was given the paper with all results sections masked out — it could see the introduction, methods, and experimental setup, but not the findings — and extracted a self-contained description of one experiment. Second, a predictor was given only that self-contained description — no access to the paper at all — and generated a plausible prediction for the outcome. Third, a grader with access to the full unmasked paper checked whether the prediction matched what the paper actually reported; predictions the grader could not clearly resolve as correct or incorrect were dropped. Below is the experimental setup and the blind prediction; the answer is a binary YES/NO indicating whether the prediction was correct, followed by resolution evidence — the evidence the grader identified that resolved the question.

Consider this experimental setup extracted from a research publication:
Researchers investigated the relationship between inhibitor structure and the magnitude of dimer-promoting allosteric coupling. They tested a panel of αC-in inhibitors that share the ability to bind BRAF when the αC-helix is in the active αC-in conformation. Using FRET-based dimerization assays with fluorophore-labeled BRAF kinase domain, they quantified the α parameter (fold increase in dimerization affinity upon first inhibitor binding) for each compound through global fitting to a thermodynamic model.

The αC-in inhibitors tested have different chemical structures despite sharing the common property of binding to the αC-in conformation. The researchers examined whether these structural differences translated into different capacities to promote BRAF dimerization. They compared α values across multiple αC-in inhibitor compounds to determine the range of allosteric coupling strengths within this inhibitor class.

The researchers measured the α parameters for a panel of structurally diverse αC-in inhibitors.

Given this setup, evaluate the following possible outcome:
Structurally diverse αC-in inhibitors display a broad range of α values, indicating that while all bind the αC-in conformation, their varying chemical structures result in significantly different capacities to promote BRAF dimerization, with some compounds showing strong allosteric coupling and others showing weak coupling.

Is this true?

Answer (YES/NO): NO